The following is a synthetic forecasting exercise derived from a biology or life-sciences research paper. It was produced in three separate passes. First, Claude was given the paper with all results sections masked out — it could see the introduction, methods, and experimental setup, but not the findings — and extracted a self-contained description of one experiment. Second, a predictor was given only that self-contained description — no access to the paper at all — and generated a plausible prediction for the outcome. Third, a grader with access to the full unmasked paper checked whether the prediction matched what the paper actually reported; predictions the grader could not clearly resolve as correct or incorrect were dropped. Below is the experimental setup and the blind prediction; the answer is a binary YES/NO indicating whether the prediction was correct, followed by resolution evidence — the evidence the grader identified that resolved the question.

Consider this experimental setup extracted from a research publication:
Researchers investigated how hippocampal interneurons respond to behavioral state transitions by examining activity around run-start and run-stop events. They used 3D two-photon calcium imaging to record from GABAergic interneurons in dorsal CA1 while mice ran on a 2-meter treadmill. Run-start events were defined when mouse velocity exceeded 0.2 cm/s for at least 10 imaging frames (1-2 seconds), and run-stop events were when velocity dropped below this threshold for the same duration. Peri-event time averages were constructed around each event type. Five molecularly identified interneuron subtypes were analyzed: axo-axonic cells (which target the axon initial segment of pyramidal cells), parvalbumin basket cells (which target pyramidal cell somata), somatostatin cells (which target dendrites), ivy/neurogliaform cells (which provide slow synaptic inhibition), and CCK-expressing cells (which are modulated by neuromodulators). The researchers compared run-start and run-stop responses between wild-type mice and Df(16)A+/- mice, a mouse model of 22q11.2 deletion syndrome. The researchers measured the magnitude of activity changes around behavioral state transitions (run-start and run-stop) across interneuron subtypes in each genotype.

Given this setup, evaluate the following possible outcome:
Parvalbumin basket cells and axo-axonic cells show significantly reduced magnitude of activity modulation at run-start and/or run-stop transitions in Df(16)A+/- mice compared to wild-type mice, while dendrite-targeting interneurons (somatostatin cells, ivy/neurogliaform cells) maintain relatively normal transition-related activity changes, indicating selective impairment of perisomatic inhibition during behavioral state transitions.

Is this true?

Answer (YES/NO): NO